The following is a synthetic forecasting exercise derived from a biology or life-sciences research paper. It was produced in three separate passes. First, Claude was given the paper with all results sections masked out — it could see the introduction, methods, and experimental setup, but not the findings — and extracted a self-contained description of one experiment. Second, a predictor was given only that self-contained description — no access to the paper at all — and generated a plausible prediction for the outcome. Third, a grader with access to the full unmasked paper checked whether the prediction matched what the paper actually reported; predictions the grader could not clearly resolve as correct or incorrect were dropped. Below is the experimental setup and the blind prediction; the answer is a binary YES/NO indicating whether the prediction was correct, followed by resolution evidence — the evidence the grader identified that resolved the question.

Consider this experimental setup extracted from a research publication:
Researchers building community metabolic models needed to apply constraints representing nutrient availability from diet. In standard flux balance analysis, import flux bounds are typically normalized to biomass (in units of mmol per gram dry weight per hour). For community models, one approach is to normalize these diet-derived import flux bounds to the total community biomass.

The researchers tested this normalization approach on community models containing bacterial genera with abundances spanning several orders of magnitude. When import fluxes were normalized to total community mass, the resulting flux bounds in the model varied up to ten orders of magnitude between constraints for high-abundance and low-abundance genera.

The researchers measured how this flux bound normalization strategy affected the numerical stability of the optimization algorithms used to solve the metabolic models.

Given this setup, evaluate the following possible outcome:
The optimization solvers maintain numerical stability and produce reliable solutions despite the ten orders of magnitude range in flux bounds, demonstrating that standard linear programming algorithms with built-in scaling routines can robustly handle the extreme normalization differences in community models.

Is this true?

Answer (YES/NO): NO